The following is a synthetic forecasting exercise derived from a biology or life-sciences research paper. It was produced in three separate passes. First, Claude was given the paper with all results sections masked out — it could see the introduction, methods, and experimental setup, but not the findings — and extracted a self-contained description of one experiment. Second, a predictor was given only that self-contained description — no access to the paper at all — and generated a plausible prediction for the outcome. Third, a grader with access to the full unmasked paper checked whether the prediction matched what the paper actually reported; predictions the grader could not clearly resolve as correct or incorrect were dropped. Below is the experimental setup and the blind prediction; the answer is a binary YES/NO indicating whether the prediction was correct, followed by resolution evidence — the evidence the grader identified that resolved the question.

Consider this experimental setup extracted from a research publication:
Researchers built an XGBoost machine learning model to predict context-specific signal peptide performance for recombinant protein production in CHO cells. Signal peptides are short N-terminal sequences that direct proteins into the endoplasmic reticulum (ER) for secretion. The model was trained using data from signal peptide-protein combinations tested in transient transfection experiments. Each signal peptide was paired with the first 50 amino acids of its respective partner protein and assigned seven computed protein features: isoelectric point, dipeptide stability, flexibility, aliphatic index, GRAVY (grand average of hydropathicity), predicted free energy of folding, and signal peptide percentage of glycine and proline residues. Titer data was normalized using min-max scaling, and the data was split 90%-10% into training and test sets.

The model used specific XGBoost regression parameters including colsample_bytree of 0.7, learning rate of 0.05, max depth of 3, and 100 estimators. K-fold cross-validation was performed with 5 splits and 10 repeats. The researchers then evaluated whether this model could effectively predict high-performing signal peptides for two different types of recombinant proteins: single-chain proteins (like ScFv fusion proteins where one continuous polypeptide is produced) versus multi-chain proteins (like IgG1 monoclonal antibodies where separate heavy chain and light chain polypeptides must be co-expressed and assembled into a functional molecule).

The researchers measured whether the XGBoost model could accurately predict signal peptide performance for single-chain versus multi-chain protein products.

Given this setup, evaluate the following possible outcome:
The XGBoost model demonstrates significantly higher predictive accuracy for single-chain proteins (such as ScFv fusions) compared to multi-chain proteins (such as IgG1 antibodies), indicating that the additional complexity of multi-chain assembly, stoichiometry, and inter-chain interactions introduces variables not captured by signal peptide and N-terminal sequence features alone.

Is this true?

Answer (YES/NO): YES